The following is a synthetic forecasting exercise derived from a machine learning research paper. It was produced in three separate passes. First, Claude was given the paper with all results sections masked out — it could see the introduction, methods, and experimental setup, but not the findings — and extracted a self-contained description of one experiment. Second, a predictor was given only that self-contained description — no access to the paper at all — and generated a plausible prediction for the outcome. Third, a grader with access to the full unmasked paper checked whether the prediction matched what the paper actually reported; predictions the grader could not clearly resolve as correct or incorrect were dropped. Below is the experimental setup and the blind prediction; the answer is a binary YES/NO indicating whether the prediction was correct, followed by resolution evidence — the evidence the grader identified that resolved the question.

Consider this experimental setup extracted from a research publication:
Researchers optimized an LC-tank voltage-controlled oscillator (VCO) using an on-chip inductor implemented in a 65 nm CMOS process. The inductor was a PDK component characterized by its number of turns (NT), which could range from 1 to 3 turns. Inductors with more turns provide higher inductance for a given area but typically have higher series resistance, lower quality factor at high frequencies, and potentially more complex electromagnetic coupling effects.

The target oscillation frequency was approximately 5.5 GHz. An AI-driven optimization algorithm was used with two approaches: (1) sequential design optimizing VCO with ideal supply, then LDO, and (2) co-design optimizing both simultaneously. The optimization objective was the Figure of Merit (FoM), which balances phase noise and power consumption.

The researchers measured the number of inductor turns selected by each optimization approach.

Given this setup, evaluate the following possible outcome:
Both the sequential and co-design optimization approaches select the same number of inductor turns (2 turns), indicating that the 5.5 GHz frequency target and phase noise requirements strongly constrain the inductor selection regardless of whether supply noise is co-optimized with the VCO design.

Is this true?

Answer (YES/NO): NO